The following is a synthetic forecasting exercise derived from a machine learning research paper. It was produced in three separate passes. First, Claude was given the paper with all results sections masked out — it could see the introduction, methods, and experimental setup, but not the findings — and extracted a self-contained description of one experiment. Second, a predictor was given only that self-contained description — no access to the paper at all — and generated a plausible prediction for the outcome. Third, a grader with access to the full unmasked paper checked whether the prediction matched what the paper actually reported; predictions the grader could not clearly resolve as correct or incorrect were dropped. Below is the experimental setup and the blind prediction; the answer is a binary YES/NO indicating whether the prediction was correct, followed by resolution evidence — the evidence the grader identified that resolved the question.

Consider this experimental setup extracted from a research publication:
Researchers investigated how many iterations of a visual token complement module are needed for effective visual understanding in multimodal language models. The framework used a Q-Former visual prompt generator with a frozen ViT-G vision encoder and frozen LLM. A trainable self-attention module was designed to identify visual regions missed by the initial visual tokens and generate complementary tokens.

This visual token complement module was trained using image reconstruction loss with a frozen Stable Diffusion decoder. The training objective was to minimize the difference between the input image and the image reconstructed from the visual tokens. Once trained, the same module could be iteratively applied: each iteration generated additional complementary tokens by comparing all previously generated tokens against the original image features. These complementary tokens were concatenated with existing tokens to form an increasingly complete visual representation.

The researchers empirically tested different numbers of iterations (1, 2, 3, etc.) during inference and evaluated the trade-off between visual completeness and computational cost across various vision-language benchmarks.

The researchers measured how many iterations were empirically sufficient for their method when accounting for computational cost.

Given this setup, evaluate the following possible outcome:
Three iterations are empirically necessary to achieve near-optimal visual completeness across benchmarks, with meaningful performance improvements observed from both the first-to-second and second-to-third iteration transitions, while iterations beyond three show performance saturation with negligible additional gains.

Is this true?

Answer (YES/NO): NO